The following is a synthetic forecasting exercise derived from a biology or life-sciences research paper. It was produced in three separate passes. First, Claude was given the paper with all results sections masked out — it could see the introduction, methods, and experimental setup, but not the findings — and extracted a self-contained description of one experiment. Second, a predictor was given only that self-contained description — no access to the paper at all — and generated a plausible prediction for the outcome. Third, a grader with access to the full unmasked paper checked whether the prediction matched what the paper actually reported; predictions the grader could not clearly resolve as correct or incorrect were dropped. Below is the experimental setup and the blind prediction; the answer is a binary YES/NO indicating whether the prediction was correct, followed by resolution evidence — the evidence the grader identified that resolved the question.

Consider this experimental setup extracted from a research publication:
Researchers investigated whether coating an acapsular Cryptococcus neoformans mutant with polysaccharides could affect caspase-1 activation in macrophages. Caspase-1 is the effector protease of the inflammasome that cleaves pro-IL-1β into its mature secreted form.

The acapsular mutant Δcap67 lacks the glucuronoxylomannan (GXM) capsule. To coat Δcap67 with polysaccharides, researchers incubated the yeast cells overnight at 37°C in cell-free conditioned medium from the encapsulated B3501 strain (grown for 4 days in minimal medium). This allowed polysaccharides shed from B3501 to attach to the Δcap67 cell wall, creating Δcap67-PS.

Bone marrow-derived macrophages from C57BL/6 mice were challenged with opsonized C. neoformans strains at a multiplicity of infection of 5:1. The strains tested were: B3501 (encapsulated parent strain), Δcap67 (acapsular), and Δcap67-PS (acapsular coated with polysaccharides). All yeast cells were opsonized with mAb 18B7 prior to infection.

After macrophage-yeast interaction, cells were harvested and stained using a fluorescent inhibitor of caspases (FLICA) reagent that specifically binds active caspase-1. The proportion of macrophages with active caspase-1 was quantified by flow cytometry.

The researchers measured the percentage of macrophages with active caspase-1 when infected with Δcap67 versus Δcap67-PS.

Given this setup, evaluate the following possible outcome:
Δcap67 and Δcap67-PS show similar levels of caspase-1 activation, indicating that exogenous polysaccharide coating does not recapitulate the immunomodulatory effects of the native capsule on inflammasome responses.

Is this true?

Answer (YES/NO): YES